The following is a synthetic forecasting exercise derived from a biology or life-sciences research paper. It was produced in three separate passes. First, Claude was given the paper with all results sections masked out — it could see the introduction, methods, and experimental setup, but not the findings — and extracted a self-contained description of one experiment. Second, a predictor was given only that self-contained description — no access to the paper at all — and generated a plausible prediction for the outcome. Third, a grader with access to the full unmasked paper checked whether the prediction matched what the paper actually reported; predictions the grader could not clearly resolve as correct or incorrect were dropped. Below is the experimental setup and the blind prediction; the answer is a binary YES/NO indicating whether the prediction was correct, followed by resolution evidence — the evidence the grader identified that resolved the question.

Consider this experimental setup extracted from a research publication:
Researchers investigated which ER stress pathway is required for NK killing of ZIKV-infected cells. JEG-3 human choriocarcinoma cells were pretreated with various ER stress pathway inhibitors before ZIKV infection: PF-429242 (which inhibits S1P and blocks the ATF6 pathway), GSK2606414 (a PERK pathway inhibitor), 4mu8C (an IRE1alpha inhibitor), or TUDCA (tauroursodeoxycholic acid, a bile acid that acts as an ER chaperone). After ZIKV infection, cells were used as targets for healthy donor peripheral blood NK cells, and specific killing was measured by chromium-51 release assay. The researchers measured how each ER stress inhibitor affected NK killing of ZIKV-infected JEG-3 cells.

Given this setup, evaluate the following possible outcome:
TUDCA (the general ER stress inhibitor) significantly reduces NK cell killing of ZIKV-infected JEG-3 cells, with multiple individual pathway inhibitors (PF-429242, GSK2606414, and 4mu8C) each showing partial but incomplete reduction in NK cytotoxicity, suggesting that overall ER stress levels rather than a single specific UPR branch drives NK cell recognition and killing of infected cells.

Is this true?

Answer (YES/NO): NO